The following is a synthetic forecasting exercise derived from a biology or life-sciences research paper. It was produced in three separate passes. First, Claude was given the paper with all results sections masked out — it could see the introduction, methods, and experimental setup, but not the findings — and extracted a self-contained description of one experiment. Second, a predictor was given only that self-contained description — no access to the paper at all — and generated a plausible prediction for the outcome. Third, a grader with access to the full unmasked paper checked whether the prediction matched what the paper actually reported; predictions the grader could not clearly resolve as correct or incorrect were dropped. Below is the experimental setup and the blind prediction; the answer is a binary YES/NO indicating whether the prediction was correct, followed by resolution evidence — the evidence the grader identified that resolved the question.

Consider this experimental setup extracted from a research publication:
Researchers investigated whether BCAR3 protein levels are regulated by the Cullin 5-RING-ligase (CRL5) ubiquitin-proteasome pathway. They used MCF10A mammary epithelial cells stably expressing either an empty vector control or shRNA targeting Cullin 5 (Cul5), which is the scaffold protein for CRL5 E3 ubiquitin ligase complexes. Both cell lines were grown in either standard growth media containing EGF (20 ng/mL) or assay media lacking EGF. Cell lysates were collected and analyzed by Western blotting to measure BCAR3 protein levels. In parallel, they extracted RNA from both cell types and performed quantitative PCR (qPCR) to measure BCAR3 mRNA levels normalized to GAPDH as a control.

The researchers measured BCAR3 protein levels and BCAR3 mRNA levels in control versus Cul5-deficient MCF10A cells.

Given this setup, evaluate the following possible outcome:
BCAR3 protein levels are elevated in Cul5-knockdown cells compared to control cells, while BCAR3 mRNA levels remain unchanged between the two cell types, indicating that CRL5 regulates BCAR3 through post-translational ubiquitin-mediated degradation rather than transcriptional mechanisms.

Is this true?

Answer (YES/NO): YES